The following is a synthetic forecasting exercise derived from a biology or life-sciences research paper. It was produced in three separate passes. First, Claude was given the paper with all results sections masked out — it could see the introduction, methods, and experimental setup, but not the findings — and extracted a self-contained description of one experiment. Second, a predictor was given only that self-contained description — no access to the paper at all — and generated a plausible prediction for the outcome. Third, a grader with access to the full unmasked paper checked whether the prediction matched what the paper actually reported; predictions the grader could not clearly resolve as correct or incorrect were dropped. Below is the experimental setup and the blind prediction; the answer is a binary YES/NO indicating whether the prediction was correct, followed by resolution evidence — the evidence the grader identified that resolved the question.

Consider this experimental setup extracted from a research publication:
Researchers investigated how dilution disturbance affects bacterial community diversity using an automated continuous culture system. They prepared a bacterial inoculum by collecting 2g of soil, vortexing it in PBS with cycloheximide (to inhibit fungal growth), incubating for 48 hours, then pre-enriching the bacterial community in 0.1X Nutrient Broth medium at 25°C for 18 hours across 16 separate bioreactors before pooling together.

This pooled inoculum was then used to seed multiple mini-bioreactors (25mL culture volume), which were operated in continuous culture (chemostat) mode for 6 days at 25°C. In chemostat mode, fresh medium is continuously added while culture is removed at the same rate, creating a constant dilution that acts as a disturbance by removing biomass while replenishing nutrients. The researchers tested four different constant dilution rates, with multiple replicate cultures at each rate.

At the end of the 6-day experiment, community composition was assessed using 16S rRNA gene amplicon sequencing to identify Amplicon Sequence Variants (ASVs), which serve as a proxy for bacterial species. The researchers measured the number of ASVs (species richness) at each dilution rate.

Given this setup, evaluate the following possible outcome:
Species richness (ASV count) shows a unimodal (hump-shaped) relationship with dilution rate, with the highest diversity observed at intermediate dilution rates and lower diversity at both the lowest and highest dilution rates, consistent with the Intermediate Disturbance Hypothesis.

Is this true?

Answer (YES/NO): NO